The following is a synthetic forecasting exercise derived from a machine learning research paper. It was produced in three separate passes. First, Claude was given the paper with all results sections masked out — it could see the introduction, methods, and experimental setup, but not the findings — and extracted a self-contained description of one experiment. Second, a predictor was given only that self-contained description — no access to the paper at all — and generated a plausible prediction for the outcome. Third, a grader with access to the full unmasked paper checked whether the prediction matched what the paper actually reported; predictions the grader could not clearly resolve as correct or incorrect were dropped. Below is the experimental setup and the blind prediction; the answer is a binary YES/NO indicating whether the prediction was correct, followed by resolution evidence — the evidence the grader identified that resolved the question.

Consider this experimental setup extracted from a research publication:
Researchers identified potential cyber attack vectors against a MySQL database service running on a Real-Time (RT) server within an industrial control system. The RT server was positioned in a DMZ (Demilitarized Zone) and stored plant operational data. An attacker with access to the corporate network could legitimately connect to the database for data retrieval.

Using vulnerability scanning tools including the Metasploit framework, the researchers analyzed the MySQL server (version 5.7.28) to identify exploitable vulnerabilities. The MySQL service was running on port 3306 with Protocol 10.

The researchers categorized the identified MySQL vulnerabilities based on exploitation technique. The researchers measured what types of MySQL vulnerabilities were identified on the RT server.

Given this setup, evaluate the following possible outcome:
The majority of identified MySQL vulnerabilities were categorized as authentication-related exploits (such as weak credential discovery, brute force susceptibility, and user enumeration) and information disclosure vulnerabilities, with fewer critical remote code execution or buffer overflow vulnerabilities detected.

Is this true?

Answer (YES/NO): YES